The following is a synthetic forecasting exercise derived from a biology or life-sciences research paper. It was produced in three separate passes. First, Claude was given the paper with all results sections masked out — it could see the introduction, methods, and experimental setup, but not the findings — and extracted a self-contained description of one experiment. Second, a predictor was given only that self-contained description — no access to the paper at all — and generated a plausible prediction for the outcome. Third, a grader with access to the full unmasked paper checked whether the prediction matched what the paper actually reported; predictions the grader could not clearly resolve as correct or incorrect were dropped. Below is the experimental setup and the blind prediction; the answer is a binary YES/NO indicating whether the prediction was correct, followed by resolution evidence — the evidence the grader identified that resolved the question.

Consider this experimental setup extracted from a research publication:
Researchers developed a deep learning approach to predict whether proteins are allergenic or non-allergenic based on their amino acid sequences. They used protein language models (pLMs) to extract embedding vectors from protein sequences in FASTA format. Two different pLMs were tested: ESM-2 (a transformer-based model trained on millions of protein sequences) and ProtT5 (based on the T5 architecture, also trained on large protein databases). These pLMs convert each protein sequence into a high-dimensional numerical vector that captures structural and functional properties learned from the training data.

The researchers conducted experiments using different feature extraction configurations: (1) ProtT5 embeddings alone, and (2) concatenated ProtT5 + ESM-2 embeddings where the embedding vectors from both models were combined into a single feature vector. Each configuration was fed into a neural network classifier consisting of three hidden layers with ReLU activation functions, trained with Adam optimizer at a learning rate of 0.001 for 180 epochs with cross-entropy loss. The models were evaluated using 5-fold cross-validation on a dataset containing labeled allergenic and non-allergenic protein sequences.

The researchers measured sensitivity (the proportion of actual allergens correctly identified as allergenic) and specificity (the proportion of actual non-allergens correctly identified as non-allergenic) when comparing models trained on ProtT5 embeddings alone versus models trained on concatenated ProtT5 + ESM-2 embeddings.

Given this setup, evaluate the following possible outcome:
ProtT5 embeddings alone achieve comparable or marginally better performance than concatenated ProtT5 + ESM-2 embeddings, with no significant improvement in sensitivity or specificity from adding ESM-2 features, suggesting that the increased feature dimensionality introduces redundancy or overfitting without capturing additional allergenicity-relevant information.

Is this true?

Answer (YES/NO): NO